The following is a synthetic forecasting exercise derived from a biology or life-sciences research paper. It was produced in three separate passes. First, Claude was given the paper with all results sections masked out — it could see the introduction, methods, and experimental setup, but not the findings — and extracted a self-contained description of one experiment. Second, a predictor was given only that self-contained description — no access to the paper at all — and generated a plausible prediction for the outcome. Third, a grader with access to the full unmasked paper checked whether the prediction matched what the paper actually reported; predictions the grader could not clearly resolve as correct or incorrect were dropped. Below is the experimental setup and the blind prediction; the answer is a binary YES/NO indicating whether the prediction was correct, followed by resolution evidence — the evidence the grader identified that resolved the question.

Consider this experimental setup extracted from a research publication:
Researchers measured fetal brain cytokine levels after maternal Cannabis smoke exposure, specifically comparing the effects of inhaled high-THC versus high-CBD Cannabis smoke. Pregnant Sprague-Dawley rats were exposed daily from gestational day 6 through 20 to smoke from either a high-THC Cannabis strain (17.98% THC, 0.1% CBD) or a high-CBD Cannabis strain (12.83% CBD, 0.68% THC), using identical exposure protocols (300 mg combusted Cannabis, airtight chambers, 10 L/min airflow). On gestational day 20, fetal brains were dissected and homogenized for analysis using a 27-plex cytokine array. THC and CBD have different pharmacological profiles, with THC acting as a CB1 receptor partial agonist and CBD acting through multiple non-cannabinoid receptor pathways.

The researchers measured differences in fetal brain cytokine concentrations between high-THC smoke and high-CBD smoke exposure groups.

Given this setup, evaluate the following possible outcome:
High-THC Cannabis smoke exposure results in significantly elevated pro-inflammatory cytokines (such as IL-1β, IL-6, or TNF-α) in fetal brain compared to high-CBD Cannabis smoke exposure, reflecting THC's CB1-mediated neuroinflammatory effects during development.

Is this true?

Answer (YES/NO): NO